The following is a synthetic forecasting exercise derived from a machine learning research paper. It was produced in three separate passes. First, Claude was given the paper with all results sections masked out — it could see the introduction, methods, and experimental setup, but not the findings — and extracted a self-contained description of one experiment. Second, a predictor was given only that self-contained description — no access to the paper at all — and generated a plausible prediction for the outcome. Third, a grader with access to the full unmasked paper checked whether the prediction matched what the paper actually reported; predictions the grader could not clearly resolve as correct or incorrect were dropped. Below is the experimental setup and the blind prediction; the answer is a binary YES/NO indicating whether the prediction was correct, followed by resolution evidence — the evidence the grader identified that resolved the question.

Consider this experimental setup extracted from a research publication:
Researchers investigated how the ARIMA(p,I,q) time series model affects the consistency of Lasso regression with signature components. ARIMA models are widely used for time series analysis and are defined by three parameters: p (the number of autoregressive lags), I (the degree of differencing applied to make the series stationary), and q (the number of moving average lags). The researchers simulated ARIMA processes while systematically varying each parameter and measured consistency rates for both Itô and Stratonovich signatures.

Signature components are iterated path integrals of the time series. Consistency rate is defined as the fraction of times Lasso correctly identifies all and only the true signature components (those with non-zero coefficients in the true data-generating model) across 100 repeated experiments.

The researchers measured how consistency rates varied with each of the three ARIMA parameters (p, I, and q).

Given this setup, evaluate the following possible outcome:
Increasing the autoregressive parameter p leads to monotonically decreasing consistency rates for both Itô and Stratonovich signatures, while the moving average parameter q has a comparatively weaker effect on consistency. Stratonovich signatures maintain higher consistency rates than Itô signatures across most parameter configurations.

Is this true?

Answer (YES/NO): NO